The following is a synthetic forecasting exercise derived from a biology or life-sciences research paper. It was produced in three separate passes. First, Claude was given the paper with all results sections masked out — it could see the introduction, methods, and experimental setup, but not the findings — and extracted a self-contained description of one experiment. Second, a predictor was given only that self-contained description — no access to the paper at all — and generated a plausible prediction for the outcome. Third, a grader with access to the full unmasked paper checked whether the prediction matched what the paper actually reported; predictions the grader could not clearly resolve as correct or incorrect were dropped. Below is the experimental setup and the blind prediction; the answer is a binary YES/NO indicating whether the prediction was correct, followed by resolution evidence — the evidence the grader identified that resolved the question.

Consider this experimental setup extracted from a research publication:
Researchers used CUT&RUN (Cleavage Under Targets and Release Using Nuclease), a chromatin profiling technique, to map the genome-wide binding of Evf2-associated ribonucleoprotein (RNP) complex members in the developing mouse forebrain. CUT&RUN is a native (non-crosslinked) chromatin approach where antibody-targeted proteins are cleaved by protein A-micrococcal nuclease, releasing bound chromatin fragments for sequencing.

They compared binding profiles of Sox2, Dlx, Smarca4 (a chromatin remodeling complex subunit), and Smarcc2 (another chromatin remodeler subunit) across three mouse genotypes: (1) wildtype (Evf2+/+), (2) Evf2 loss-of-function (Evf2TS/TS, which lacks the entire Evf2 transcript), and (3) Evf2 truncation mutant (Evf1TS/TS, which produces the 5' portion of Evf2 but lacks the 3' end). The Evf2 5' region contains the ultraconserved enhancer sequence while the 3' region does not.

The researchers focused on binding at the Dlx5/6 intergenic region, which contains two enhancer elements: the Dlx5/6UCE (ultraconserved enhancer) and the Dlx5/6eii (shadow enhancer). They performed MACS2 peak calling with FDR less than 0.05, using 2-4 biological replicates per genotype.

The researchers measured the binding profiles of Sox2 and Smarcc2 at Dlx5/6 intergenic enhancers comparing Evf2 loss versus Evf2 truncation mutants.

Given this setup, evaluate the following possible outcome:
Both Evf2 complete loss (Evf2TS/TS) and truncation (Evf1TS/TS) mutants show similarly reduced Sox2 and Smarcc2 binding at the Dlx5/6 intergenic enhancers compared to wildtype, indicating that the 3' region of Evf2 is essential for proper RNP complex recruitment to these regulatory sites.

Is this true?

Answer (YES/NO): NO